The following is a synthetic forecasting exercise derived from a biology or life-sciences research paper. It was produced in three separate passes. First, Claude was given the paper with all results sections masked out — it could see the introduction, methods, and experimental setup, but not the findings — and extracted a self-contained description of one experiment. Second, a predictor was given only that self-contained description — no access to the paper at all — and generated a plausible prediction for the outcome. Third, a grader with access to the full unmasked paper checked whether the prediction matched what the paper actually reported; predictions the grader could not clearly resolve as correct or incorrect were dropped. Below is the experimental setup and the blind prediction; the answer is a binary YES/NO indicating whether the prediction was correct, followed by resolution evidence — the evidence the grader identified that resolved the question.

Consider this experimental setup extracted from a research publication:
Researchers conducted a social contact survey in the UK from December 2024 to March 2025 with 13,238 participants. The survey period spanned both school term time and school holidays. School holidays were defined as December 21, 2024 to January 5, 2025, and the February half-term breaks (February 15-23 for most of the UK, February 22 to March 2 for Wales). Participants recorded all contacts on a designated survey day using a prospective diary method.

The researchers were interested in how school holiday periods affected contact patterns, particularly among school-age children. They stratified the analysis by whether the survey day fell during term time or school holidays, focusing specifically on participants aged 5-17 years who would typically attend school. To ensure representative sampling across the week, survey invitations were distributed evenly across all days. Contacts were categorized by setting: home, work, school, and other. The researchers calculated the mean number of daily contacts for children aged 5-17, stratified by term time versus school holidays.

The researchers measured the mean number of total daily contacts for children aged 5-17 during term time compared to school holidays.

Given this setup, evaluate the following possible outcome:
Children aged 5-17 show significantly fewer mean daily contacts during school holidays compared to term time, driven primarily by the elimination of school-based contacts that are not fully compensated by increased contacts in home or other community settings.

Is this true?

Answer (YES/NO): YES